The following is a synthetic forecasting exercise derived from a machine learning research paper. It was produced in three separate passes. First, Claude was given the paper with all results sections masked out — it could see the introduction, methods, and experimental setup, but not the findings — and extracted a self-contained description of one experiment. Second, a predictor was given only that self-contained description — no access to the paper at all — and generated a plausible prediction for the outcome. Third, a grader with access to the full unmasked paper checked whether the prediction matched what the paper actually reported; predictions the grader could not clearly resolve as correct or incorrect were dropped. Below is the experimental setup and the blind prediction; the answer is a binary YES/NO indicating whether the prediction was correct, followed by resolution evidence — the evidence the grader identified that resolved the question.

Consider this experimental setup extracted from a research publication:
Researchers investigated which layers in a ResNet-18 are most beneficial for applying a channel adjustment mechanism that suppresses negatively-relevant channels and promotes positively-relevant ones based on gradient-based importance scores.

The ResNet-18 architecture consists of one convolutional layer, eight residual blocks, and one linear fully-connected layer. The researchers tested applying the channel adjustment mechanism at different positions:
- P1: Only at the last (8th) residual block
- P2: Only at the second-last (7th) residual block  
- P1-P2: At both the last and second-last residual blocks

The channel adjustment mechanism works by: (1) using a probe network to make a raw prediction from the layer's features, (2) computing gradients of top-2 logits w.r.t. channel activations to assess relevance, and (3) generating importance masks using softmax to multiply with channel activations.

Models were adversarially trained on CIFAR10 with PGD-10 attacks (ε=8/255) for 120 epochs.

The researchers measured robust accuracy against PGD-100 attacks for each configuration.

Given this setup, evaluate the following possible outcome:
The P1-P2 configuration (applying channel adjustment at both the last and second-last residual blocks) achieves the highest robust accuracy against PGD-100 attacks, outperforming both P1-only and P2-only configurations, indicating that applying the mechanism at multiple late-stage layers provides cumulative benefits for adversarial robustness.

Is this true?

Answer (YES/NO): YES